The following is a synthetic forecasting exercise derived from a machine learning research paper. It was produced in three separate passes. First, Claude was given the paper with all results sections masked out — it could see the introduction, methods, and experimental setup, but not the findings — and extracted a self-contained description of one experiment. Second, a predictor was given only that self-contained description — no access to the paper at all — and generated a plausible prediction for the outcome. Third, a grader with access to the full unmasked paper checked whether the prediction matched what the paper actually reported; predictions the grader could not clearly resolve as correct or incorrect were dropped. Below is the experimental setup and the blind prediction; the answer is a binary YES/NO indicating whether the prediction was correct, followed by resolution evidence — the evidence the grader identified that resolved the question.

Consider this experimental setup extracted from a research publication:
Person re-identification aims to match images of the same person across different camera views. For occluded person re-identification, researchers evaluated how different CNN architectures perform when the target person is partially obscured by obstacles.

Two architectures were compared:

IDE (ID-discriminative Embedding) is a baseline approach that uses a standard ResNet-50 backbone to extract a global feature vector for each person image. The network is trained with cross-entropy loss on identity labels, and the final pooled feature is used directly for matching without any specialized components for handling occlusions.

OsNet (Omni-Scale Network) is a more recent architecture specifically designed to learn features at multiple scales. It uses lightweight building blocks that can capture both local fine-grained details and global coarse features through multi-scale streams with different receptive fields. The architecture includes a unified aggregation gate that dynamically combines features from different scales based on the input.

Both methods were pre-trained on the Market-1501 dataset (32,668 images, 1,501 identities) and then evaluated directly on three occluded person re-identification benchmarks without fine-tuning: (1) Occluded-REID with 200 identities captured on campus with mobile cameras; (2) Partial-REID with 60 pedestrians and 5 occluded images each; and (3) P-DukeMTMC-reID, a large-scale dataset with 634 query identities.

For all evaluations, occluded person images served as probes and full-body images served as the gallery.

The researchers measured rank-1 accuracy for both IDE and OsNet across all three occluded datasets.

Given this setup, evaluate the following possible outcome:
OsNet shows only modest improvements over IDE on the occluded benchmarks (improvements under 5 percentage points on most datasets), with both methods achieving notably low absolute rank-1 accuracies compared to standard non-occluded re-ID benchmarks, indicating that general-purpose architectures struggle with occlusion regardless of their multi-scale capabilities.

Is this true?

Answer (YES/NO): NO